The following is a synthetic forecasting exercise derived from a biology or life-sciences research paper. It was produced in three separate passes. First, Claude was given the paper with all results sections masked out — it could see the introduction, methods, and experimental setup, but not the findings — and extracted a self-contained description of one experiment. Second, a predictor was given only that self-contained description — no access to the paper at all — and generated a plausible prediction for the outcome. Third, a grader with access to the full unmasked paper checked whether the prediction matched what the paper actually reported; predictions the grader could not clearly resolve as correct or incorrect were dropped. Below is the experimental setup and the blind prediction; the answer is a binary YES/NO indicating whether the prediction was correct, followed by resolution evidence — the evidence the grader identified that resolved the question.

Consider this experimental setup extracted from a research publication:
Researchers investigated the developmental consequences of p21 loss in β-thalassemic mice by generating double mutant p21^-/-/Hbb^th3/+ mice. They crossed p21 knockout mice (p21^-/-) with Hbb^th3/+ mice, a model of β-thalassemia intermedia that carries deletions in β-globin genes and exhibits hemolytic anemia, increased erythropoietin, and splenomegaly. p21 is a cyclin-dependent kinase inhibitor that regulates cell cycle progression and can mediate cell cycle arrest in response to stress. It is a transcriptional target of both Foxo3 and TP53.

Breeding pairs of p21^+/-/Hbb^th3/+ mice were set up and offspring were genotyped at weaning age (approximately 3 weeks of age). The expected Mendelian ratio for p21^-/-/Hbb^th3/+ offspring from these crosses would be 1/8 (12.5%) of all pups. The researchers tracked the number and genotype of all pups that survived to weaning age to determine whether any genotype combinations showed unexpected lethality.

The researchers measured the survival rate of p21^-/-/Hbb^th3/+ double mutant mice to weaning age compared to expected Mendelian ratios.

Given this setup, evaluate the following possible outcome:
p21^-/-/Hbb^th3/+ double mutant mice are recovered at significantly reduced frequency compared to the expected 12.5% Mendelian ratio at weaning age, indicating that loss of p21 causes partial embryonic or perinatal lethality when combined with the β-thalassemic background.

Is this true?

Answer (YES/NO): YES